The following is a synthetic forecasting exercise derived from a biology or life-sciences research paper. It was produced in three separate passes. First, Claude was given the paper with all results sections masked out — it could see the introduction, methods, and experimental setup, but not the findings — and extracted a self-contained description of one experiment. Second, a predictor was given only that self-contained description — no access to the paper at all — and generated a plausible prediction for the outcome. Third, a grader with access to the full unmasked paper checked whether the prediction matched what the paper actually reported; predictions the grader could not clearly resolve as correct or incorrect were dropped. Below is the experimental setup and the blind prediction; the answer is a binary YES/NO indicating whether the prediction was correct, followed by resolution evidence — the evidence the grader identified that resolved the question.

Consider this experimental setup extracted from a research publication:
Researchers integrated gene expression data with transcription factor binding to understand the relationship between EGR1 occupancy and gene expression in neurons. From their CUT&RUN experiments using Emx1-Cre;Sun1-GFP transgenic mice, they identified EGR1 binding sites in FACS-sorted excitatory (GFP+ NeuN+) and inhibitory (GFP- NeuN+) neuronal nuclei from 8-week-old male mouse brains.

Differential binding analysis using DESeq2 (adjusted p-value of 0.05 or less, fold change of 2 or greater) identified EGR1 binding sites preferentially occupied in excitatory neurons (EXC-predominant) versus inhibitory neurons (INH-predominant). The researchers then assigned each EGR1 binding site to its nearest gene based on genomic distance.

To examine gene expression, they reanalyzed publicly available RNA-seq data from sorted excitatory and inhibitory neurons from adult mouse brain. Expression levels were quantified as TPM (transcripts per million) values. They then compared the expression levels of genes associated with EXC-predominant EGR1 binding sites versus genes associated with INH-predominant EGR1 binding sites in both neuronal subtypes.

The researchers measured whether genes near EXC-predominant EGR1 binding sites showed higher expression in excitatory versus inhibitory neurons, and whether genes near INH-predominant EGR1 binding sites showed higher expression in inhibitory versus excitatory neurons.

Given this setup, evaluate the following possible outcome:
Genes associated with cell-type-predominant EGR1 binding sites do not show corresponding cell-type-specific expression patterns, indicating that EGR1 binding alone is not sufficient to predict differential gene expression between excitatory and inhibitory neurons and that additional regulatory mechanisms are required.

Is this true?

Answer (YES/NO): NO